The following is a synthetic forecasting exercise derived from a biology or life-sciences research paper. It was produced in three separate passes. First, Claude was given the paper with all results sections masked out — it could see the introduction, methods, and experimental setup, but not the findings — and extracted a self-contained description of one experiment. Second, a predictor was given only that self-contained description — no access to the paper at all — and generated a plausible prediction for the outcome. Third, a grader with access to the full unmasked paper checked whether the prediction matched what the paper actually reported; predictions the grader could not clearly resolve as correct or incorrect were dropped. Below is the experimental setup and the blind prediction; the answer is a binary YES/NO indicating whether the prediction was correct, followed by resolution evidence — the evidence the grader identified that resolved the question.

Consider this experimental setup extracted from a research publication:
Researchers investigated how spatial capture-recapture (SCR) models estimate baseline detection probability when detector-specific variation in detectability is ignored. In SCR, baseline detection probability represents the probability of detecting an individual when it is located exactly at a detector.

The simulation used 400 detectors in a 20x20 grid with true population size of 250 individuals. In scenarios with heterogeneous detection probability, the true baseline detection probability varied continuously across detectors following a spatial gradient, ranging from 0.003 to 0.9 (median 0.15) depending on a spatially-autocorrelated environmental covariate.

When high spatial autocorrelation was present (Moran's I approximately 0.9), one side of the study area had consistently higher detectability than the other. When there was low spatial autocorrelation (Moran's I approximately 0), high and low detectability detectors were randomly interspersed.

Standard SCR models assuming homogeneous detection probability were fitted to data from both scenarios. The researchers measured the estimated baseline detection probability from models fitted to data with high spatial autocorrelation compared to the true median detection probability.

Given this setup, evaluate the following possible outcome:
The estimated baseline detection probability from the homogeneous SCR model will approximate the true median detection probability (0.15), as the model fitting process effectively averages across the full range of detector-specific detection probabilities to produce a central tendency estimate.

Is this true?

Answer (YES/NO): NO